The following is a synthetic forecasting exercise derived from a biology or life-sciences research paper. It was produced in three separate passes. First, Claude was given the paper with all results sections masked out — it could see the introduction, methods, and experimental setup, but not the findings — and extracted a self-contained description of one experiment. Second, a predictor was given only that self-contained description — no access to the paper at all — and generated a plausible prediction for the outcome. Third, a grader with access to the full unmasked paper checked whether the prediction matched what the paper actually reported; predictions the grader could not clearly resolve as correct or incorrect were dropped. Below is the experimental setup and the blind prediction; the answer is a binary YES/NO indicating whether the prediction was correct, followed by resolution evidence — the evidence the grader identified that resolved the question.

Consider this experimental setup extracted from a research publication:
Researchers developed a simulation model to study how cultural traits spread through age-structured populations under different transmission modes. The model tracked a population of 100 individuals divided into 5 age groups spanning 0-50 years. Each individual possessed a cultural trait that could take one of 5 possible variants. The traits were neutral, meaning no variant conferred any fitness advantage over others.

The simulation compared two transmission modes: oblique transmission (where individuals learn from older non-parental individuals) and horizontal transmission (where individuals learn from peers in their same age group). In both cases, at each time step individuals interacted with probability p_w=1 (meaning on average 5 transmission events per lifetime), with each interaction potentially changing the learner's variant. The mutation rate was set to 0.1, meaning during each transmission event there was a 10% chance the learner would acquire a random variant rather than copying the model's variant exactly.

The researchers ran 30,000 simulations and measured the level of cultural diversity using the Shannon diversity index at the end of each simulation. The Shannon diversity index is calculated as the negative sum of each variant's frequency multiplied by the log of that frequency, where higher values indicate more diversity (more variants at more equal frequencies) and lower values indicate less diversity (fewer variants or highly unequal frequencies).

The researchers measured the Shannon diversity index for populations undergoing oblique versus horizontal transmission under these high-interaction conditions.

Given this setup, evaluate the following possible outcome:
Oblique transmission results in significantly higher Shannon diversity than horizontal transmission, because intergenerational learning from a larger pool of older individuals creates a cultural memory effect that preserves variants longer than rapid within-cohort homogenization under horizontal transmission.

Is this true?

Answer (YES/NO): NO